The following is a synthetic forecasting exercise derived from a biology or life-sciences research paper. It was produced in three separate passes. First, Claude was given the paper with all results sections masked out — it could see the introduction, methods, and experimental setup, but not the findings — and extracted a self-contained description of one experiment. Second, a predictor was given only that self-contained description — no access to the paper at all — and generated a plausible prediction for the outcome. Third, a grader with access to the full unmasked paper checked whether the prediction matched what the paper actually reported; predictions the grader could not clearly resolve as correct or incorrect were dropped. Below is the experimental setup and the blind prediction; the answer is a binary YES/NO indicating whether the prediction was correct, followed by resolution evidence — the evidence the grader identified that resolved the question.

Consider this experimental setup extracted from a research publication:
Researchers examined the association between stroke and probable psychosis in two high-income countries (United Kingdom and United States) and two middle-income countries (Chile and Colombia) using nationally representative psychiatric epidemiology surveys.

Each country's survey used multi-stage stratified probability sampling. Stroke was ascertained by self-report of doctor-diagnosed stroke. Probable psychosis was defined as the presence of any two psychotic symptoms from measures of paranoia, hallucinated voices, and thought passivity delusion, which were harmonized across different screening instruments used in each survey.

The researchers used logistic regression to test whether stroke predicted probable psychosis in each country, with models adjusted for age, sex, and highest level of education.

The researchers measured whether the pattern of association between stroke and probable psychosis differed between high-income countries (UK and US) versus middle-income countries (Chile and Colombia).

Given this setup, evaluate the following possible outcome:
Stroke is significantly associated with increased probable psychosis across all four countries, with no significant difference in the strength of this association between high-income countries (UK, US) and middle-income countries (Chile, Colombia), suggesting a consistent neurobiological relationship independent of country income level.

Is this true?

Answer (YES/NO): NO